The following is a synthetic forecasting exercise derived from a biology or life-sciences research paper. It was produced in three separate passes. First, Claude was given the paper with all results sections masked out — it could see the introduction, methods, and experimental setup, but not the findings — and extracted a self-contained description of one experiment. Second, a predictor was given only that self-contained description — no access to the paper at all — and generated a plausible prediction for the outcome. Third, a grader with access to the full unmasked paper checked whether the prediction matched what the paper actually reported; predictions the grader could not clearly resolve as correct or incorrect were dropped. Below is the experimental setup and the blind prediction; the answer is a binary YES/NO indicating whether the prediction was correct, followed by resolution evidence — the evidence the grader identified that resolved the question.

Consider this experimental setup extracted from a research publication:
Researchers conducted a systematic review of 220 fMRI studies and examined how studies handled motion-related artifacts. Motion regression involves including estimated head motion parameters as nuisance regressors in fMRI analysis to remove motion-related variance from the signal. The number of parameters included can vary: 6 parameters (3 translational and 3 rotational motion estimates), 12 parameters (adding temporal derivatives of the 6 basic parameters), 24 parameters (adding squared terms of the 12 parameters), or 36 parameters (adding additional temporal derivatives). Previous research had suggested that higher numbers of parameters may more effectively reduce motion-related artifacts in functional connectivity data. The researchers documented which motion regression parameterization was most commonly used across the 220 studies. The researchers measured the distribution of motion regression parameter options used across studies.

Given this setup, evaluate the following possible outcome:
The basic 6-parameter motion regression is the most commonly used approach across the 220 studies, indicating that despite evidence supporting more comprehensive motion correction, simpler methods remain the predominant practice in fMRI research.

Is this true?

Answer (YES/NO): YES